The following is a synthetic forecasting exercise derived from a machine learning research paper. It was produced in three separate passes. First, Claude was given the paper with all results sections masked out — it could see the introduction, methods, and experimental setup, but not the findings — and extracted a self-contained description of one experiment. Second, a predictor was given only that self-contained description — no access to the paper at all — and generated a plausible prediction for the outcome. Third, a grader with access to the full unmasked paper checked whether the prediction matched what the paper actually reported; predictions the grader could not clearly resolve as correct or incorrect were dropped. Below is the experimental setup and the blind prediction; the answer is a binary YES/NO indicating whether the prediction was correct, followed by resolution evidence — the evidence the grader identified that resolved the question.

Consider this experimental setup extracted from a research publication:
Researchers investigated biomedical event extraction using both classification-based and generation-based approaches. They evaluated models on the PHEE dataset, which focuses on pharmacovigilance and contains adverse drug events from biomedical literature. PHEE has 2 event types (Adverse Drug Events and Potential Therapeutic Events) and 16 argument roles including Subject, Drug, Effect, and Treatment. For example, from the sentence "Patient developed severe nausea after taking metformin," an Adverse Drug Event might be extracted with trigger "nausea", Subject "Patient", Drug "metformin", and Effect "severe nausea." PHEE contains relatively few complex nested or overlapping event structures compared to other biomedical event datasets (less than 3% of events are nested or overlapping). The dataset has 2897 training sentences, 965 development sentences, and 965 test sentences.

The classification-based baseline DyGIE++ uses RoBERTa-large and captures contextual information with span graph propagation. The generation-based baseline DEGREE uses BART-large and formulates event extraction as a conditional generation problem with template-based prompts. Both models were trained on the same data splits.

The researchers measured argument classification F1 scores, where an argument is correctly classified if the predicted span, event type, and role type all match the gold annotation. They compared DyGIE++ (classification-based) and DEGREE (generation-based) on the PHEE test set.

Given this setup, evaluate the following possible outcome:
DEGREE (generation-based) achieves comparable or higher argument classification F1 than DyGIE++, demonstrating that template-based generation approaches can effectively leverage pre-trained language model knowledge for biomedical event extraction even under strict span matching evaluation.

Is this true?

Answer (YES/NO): NO